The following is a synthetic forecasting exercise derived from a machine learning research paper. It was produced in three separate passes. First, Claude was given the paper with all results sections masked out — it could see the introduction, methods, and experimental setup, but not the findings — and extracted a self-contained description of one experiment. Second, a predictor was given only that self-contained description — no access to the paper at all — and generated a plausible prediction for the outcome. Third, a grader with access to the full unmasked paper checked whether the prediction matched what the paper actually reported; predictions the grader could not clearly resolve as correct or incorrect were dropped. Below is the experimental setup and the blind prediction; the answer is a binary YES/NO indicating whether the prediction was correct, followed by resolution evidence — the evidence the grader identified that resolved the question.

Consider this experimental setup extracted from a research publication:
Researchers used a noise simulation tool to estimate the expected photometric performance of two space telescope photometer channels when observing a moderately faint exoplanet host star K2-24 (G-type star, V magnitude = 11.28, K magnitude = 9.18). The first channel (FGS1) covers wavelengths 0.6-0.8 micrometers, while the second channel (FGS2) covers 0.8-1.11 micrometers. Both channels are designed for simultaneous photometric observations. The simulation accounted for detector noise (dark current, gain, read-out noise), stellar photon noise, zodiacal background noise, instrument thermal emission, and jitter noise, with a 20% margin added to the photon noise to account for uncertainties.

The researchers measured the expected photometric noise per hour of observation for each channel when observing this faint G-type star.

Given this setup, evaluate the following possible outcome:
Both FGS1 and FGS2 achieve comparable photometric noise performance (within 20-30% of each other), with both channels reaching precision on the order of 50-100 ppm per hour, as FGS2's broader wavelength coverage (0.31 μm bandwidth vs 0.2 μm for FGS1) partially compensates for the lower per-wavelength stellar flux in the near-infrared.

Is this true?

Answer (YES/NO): YES